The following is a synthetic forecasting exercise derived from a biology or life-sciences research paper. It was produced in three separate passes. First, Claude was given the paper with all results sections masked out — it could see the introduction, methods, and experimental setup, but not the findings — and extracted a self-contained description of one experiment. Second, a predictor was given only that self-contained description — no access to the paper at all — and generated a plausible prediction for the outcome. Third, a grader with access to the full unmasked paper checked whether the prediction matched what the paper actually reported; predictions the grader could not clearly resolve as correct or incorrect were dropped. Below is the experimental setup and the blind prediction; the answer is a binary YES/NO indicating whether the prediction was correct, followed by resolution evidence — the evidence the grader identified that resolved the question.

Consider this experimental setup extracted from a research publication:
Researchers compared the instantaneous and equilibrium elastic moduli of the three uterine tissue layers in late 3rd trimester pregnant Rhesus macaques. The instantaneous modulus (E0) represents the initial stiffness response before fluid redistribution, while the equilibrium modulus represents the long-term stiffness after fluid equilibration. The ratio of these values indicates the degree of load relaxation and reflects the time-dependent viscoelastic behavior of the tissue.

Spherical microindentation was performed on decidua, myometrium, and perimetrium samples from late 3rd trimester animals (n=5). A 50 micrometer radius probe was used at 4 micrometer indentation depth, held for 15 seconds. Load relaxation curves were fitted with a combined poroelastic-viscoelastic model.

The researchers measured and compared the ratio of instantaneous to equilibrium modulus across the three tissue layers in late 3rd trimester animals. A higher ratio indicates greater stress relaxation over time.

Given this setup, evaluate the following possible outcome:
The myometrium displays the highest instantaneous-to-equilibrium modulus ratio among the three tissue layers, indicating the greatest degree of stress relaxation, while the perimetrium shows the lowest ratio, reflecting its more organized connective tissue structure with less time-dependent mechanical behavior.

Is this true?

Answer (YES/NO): NO